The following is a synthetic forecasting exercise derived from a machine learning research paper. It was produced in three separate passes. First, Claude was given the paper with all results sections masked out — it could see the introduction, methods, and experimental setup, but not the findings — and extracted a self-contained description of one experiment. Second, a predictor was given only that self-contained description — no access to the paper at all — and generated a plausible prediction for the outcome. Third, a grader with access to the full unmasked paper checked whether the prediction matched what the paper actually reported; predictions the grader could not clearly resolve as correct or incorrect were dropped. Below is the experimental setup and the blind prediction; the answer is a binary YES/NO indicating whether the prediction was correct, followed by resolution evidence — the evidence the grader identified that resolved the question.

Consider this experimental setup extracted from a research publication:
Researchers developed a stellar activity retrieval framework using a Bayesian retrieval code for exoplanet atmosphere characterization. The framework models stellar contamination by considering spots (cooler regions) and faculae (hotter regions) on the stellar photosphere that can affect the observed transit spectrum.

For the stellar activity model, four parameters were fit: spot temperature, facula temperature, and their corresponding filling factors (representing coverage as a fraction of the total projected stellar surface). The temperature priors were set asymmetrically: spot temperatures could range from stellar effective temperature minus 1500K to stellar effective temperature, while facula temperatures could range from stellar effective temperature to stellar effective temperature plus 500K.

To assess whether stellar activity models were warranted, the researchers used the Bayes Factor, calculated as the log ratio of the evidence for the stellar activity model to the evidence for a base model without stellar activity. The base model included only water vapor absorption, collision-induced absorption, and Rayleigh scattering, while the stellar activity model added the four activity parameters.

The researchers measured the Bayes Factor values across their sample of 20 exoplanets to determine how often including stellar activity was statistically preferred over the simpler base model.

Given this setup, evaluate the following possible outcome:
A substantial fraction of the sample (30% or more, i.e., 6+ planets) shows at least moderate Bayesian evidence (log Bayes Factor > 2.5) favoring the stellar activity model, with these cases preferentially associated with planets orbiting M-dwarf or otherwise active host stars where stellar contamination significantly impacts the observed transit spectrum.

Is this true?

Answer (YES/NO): NO